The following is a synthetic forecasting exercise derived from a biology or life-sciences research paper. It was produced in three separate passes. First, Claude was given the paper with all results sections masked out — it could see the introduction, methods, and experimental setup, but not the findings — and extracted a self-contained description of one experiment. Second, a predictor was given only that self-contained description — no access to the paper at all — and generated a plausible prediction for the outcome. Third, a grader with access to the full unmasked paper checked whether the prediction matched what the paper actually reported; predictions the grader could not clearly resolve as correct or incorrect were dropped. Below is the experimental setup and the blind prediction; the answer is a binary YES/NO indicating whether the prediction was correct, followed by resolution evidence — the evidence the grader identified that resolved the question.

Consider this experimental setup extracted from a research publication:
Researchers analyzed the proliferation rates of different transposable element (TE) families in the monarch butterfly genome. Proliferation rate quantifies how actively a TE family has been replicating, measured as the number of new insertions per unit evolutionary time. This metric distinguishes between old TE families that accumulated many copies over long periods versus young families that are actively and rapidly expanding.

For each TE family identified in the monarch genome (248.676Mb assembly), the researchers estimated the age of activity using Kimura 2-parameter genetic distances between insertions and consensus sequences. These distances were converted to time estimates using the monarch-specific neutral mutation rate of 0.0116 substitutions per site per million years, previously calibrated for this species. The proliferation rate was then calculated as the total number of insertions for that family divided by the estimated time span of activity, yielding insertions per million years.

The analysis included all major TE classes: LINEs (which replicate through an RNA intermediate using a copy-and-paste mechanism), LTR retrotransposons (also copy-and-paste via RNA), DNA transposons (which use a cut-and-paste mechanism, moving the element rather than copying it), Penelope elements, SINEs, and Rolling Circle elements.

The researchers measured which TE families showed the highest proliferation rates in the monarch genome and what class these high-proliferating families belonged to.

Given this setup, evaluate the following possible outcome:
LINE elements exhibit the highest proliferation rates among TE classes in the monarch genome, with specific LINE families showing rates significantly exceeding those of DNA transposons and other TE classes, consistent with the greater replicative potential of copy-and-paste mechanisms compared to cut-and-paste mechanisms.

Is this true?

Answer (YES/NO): NO